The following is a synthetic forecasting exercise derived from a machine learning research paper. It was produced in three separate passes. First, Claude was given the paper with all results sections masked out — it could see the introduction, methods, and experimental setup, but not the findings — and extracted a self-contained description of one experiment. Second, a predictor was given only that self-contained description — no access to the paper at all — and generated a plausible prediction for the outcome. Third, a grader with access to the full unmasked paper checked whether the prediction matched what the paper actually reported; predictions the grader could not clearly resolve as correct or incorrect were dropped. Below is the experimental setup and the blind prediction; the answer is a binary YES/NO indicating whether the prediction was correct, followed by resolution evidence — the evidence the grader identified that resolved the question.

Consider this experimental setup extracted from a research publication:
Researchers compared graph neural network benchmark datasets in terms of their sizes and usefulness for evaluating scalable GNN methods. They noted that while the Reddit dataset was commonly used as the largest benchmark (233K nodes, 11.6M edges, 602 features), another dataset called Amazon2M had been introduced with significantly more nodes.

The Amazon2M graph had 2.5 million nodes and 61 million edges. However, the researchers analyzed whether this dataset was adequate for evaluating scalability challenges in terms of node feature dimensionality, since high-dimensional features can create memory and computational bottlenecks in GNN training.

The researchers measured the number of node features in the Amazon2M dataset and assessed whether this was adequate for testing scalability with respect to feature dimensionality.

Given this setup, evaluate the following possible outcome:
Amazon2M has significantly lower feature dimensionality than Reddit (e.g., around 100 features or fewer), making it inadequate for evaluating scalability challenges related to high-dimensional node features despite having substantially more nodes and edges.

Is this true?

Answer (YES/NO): YES